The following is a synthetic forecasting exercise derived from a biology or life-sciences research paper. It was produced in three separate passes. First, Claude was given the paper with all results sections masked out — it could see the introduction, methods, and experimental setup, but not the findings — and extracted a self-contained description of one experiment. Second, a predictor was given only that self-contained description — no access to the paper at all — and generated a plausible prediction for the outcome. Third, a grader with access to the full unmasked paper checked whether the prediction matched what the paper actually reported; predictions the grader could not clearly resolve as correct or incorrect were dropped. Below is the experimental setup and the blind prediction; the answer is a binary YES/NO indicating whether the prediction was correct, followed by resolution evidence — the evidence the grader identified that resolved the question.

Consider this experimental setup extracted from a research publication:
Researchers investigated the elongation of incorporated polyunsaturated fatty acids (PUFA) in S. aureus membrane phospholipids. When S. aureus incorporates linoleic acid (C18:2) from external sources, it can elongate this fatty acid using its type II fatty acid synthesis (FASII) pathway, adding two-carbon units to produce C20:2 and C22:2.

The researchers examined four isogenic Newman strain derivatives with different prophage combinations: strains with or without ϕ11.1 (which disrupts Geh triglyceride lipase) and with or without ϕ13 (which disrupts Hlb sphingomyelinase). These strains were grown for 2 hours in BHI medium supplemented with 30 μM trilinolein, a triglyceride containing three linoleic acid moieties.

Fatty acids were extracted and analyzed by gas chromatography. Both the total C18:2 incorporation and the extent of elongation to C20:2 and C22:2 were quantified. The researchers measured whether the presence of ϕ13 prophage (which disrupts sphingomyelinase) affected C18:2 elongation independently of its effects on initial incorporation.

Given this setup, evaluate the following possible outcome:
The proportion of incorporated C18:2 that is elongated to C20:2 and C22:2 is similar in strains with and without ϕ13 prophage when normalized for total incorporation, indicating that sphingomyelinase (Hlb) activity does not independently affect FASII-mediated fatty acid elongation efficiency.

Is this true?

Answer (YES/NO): NO